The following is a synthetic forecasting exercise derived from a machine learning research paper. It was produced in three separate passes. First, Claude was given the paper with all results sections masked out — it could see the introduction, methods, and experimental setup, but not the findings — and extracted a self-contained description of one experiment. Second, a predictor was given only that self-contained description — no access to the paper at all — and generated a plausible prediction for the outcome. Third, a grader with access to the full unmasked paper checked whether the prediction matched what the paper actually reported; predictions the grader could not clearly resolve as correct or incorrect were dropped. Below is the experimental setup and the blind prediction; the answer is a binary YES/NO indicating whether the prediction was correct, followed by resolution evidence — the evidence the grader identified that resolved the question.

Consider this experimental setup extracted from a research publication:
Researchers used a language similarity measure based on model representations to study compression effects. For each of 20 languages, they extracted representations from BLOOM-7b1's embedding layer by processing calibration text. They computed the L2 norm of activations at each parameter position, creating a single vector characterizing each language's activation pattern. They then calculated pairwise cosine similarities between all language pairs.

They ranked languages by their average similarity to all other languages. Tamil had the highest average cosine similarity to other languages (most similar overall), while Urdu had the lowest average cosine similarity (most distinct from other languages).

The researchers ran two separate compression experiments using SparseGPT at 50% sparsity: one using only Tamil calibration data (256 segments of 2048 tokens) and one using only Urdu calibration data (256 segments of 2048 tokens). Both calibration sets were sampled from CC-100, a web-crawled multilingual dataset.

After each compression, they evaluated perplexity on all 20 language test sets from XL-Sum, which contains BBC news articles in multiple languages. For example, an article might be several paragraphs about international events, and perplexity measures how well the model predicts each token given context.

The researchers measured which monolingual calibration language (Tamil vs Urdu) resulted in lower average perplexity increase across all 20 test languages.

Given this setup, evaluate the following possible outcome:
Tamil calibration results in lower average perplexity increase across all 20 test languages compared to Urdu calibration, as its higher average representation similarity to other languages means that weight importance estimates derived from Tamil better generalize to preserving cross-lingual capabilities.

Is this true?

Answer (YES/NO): YES